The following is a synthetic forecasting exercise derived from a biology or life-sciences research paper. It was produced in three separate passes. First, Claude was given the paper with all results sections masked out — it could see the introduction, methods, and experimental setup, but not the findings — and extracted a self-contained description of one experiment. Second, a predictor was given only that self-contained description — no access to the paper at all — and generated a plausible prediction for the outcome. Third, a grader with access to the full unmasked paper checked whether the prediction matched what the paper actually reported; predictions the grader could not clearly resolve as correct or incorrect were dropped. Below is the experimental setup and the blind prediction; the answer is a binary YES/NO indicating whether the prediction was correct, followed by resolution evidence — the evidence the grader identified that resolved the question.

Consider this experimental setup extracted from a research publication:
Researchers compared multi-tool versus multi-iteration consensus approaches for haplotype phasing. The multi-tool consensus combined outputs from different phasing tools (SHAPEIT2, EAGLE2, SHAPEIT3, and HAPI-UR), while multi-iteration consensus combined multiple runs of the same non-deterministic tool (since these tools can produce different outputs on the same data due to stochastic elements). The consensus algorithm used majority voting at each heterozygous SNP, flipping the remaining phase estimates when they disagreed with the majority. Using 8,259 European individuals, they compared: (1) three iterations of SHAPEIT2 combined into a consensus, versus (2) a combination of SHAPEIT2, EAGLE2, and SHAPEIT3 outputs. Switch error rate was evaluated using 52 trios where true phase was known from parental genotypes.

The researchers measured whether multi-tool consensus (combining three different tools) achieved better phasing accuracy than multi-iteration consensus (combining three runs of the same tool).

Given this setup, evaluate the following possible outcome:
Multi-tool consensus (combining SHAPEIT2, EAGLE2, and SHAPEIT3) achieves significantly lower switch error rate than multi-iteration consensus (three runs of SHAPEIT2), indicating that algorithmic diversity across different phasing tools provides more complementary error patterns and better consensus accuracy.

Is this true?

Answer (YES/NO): YES